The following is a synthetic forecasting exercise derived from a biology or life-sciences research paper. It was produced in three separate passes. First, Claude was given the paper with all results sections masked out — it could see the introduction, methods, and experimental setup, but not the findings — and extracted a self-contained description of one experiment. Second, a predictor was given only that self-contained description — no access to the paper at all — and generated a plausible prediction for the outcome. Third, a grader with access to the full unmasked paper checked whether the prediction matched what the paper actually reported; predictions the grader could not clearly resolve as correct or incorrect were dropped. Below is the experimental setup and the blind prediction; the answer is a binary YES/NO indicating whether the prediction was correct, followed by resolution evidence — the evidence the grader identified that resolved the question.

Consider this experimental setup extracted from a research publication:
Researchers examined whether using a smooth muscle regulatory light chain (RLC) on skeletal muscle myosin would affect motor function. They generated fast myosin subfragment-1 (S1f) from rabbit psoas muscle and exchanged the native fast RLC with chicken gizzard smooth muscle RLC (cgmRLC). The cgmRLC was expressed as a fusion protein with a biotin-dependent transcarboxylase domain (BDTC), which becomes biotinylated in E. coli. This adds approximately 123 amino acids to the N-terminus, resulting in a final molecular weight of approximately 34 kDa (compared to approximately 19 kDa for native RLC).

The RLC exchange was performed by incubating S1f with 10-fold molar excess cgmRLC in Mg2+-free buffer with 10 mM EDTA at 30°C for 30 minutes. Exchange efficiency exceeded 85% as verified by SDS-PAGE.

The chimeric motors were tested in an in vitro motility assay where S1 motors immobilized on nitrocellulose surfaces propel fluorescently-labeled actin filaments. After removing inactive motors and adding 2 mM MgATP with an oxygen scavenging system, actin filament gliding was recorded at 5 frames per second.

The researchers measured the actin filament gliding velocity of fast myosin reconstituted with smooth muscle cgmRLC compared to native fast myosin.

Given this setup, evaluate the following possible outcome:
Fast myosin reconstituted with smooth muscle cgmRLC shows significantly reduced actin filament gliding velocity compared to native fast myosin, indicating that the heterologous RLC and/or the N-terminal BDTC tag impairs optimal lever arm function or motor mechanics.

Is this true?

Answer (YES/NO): NO